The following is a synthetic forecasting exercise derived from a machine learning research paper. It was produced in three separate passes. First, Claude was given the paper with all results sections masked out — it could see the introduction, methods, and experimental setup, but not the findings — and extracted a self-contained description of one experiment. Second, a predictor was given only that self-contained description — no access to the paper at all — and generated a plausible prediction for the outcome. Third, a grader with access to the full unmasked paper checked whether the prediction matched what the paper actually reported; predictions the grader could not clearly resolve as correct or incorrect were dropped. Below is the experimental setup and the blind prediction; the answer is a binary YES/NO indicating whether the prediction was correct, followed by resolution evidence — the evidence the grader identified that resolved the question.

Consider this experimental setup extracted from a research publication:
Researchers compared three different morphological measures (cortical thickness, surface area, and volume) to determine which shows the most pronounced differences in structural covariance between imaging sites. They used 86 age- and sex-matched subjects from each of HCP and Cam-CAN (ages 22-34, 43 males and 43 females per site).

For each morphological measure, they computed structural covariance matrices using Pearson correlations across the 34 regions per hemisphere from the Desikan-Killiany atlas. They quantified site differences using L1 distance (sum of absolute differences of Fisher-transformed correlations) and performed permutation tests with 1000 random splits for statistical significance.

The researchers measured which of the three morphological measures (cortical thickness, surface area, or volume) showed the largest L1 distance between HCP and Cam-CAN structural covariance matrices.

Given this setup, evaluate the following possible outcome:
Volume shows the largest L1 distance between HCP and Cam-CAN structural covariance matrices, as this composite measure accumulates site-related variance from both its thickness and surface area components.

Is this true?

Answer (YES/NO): NO